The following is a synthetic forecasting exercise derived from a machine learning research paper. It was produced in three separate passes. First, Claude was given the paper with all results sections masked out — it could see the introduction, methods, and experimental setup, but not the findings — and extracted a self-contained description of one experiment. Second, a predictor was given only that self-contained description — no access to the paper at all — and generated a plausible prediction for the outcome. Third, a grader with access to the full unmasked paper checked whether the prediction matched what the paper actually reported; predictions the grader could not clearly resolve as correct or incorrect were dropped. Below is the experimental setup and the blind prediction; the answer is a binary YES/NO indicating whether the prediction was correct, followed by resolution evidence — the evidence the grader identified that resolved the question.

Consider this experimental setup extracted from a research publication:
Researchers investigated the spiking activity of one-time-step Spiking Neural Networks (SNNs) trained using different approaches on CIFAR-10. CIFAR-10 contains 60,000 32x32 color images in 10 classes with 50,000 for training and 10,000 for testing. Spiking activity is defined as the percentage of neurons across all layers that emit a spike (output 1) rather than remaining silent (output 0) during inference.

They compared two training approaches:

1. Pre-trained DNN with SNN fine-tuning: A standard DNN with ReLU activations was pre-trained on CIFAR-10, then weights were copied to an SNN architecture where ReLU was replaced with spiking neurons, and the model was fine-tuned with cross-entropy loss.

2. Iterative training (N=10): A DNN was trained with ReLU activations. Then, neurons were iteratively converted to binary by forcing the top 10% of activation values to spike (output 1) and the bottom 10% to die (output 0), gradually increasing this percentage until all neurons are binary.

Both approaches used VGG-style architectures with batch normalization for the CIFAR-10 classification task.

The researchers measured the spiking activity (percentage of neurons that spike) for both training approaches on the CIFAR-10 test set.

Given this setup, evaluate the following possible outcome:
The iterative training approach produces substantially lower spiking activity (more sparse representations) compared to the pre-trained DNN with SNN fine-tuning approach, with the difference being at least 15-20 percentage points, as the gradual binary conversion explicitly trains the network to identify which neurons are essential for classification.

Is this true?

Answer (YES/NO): NO